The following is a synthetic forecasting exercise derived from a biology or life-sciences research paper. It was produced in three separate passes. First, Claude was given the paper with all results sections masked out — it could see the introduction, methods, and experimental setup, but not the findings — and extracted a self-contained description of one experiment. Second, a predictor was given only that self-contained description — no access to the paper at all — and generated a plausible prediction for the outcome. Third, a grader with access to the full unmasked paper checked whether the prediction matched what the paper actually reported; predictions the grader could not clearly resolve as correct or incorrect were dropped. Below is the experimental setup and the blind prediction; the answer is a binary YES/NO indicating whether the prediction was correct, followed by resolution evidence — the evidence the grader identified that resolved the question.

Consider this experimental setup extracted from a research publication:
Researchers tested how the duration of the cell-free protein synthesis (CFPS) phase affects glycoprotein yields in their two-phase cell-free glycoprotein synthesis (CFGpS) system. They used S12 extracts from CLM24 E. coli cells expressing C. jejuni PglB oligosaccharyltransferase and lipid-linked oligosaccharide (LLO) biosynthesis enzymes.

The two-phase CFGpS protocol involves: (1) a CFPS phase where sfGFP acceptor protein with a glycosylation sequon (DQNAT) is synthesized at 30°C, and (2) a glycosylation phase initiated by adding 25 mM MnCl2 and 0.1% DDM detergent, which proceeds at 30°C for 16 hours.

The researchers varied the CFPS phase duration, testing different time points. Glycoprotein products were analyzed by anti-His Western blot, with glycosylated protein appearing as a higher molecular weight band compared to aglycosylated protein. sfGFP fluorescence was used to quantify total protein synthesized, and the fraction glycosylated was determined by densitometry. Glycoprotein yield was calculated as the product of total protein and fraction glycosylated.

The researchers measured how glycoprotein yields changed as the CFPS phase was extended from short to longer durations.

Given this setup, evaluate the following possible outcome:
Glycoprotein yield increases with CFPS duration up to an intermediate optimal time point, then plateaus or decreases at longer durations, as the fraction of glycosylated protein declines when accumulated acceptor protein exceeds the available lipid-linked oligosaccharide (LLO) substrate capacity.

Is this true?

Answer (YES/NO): NO